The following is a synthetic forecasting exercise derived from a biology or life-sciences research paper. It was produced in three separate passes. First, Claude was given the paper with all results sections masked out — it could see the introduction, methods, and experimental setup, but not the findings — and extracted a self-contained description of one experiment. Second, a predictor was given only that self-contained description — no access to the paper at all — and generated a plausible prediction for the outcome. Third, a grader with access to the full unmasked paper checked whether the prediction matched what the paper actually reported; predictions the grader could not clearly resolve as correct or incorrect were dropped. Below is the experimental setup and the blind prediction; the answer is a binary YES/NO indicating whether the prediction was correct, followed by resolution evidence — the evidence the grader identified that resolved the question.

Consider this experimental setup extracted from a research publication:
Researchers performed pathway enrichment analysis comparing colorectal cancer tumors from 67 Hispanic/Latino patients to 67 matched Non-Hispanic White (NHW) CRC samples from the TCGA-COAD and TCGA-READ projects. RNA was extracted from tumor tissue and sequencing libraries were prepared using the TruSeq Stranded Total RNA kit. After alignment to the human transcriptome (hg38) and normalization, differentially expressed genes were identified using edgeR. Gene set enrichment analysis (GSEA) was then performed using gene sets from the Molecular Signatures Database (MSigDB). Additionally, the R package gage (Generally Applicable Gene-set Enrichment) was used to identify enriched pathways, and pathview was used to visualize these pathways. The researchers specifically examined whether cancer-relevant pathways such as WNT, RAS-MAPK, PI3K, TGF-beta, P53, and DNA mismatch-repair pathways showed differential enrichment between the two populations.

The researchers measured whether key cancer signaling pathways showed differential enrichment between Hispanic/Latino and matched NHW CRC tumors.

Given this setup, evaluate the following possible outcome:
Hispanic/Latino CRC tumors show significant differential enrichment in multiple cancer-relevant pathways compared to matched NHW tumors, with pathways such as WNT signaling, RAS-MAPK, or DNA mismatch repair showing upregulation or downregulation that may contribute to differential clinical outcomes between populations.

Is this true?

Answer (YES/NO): NO